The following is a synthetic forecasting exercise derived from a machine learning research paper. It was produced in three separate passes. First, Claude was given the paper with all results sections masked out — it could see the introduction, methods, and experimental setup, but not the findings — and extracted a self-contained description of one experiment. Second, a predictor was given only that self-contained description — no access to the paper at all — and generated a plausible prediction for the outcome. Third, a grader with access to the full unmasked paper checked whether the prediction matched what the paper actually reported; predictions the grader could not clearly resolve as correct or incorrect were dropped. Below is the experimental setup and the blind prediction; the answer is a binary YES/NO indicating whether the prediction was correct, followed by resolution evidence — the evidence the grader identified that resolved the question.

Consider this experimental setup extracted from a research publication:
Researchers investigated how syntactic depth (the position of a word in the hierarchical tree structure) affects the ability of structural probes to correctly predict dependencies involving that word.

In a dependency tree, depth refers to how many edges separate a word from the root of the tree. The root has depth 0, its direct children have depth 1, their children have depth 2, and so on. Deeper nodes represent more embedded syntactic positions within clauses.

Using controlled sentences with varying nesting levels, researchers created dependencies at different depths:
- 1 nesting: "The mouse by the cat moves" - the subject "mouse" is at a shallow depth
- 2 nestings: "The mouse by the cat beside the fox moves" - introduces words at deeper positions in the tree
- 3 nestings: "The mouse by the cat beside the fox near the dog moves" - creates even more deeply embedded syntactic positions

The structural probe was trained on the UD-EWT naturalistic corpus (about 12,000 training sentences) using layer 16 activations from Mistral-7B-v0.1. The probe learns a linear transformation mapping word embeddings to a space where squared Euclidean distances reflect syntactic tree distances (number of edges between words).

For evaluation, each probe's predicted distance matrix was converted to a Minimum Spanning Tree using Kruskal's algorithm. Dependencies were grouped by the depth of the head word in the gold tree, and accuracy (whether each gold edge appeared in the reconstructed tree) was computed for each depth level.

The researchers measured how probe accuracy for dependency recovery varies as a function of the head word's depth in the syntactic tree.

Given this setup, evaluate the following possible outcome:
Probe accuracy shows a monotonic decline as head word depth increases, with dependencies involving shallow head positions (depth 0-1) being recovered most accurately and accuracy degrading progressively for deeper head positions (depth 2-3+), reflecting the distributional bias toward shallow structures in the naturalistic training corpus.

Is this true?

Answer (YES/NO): NO